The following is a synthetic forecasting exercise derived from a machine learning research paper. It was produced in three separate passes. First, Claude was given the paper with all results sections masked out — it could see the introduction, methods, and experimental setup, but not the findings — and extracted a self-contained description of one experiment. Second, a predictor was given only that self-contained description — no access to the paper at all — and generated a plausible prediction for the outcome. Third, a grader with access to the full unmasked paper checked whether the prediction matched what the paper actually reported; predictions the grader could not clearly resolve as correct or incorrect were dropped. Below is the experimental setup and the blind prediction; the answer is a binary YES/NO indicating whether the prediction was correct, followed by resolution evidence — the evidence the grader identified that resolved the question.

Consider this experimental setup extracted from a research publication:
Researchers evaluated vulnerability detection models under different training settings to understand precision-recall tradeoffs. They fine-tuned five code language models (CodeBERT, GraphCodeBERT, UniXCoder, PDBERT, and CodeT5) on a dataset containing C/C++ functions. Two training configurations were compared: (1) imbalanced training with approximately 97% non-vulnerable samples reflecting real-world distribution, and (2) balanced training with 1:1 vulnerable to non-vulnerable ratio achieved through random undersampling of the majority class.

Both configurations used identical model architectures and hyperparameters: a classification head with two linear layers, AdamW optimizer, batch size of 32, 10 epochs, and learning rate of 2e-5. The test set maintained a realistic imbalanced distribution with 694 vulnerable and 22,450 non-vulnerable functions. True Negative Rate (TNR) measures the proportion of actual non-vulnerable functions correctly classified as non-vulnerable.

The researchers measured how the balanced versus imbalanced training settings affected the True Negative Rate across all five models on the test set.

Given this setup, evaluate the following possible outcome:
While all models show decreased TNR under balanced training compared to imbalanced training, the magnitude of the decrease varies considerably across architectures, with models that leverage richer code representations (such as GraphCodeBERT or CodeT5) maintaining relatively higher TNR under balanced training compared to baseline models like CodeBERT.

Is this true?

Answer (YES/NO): NO